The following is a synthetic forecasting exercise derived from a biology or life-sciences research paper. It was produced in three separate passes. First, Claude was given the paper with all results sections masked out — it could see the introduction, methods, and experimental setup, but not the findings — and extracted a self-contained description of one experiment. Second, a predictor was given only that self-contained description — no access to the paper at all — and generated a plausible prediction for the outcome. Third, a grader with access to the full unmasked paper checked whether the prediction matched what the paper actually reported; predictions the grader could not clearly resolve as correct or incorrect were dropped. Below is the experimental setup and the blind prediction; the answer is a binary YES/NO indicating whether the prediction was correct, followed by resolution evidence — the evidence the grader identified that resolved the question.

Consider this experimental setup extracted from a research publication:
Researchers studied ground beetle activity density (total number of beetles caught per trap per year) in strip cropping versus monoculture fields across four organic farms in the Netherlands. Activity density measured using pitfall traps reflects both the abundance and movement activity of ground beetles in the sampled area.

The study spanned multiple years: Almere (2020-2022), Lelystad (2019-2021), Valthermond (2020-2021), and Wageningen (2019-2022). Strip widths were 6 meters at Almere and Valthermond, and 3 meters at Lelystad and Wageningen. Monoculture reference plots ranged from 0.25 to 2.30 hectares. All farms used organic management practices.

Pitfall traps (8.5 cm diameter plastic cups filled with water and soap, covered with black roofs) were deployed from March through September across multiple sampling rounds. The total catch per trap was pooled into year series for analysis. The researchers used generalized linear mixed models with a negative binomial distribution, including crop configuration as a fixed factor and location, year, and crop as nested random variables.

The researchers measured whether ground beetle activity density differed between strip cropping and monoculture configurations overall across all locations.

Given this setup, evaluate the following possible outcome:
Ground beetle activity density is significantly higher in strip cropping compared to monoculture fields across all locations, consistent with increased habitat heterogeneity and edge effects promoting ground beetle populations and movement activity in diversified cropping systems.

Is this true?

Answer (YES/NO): YES